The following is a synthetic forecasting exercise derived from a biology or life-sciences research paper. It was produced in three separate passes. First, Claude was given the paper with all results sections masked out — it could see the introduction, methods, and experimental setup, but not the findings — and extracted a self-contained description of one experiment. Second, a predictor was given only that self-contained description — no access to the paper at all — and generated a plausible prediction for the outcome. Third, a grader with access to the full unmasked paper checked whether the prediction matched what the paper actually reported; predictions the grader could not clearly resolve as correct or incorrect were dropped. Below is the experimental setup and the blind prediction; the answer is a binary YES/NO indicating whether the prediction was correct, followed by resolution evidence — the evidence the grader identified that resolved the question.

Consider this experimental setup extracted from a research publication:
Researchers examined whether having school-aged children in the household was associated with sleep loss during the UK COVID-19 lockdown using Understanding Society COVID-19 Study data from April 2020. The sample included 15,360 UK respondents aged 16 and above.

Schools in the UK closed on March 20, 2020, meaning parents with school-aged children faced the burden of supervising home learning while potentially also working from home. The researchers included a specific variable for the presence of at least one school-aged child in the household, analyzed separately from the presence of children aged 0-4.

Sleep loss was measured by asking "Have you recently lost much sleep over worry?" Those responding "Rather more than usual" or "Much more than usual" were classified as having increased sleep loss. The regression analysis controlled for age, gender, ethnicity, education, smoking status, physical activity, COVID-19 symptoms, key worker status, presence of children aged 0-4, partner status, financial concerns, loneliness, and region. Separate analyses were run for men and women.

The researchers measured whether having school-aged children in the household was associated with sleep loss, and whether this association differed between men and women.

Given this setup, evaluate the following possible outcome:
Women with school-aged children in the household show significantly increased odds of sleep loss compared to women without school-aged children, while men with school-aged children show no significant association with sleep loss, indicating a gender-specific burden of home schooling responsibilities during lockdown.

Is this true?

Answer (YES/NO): NO